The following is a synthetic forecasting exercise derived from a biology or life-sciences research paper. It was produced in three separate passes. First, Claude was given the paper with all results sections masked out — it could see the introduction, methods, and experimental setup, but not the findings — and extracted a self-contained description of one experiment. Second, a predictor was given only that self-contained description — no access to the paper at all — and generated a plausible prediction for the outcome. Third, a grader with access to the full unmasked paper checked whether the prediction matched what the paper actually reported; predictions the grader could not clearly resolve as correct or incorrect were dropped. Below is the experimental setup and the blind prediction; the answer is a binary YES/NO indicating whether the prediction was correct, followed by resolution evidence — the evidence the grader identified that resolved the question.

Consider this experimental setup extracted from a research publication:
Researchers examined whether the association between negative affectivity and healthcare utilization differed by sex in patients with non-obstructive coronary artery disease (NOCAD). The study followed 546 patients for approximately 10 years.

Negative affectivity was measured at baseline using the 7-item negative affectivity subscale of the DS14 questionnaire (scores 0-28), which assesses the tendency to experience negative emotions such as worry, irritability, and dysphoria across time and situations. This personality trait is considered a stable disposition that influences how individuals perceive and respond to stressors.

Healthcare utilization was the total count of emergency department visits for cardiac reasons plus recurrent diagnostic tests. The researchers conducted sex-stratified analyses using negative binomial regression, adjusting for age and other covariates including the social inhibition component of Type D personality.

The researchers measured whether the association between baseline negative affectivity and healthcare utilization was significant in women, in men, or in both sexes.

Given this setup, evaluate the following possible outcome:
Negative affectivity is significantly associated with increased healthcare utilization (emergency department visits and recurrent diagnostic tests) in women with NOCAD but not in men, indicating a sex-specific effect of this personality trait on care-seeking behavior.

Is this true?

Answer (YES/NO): NO